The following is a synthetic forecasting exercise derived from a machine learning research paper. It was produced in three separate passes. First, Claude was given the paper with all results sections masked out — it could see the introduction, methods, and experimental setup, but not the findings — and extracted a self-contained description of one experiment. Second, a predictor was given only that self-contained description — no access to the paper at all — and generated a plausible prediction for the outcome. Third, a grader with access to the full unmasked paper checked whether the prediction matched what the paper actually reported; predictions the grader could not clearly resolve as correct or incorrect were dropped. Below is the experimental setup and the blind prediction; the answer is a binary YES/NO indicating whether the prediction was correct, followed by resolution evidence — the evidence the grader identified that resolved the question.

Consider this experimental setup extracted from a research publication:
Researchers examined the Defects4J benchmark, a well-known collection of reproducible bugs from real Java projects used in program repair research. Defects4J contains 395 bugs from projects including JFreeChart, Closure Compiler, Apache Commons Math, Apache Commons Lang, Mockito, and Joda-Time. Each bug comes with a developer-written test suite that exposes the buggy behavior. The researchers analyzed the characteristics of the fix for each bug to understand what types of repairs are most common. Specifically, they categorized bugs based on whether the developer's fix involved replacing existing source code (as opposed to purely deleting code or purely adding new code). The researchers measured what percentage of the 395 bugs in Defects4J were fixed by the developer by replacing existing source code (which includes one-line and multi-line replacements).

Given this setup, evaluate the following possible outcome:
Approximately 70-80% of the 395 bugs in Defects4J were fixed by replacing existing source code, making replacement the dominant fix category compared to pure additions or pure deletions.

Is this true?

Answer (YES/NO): NO